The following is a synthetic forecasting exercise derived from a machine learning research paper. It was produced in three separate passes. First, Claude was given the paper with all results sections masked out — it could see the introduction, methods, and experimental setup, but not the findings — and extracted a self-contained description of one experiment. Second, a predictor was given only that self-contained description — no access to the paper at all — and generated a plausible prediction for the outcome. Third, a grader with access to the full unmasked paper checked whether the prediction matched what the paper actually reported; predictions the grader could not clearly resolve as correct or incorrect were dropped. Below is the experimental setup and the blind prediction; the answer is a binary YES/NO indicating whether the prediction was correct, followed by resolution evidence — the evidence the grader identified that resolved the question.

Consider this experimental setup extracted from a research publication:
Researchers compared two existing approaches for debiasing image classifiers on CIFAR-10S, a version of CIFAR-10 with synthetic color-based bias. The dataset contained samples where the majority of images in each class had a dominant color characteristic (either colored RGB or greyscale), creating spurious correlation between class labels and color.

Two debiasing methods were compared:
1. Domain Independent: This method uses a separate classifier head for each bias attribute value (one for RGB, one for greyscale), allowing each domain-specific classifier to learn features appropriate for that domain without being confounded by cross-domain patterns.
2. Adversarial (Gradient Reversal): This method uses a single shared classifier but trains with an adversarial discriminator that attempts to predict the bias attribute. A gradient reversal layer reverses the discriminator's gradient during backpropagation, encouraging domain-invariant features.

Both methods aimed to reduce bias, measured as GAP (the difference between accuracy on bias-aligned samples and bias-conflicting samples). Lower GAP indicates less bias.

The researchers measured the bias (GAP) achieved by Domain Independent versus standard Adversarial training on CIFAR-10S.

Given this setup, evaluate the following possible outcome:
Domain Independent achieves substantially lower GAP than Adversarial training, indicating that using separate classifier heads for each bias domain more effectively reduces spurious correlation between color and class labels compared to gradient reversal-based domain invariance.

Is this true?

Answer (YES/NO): NO